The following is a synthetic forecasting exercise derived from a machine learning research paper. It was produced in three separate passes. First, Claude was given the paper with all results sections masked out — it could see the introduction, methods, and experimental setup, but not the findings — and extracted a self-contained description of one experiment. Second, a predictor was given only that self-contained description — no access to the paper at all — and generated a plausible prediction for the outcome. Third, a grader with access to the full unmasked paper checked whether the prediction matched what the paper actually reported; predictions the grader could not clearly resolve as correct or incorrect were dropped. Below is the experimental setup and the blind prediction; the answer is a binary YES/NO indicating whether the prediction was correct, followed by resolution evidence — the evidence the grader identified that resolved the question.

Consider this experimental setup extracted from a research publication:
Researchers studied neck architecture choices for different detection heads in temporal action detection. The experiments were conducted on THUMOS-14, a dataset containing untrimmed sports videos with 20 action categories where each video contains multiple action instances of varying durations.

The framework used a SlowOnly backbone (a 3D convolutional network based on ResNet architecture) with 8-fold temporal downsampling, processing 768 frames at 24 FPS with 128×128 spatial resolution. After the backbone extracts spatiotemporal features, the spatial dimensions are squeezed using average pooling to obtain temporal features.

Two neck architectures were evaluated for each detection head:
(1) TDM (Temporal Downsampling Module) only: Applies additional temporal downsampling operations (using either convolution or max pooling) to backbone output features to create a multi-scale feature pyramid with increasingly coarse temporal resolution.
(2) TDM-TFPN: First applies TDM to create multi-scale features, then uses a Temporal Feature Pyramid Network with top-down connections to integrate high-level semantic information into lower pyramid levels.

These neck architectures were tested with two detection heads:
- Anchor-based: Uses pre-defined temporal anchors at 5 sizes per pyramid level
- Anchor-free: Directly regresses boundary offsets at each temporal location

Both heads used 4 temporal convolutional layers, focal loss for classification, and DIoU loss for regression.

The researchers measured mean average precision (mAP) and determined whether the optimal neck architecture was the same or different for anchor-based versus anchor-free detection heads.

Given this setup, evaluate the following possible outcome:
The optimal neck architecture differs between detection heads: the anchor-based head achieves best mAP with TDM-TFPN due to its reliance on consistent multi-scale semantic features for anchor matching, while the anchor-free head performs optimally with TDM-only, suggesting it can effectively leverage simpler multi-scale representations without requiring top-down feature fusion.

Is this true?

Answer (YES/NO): YES